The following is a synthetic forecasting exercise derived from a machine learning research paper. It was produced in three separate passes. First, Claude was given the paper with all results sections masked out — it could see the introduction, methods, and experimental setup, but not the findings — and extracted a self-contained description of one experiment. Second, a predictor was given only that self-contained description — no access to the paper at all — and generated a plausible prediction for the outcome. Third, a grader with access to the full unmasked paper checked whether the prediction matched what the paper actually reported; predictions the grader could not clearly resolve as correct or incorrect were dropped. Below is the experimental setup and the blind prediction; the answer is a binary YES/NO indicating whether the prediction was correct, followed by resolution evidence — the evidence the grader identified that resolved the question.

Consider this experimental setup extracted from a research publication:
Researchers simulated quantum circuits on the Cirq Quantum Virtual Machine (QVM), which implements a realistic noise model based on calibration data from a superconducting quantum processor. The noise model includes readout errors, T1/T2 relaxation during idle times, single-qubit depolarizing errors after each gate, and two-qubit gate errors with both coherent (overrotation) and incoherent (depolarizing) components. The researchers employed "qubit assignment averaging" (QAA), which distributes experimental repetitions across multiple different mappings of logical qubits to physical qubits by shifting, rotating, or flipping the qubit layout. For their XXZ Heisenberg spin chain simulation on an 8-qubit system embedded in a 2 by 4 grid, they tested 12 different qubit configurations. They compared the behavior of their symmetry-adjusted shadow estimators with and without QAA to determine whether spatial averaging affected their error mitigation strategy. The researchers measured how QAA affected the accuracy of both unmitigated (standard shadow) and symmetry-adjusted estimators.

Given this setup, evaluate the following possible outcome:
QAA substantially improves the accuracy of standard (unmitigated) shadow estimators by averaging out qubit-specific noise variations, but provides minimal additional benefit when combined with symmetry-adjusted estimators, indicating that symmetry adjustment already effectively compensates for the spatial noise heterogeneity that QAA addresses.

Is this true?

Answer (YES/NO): NO